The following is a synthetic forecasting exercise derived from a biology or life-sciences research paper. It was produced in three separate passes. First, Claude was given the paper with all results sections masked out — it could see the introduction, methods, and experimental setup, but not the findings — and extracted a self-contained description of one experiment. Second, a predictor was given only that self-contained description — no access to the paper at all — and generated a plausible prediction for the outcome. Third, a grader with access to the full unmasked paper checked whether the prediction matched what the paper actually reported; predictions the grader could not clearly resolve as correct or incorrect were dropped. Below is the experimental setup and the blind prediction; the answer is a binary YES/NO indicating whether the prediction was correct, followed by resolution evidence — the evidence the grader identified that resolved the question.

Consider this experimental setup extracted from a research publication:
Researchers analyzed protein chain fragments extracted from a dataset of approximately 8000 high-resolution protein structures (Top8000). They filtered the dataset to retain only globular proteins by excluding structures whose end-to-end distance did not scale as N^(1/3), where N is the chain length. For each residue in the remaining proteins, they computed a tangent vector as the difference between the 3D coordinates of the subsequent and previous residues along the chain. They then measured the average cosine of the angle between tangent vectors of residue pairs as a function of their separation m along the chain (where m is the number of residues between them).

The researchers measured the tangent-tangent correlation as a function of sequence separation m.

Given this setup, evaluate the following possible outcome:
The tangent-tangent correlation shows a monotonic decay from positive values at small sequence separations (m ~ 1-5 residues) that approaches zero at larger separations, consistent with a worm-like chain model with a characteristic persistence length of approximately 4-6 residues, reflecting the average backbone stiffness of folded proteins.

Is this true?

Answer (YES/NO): NO